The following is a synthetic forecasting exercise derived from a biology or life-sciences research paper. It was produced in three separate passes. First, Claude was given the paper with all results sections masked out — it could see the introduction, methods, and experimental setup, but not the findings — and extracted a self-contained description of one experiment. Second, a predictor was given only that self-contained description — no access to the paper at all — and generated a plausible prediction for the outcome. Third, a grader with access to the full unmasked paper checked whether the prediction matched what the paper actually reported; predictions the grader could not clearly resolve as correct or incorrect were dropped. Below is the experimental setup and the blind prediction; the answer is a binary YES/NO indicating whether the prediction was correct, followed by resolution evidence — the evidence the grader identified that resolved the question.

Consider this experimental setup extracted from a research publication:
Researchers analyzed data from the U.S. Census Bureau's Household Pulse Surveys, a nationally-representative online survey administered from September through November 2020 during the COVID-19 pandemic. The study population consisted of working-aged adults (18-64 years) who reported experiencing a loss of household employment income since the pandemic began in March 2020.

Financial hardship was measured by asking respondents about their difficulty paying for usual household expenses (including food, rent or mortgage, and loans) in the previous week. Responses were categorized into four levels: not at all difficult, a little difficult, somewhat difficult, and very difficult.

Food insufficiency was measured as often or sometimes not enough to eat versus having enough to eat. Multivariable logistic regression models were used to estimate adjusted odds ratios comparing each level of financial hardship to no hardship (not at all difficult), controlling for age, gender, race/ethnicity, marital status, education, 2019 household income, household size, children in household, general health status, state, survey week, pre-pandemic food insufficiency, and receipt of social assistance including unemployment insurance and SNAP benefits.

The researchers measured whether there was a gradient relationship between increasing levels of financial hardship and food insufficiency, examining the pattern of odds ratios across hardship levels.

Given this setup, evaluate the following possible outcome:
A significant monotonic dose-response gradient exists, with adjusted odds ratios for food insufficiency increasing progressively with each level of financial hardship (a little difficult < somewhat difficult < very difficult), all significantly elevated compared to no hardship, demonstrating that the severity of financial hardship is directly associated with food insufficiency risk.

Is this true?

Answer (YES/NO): YES